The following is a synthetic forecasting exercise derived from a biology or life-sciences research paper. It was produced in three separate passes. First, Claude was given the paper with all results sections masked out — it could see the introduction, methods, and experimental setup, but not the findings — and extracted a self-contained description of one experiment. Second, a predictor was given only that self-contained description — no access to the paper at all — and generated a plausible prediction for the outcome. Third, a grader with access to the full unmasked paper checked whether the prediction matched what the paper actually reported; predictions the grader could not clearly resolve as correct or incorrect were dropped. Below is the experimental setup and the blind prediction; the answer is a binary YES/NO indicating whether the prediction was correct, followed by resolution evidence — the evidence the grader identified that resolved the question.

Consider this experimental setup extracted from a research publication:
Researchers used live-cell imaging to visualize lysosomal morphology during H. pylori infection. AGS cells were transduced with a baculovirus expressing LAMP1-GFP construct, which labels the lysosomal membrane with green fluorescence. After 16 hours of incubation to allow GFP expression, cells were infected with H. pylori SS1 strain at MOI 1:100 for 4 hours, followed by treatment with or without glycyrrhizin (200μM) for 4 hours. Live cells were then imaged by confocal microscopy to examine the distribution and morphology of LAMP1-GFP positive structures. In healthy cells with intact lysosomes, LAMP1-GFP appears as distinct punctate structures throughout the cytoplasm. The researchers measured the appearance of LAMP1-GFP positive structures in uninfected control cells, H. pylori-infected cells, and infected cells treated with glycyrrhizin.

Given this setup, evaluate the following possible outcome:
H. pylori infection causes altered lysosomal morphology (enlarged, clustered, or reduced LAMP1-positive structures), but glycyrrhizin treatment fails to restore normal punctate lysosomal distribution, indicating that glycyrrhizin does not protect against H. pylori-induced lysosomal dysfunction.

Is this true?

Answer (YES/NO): NO